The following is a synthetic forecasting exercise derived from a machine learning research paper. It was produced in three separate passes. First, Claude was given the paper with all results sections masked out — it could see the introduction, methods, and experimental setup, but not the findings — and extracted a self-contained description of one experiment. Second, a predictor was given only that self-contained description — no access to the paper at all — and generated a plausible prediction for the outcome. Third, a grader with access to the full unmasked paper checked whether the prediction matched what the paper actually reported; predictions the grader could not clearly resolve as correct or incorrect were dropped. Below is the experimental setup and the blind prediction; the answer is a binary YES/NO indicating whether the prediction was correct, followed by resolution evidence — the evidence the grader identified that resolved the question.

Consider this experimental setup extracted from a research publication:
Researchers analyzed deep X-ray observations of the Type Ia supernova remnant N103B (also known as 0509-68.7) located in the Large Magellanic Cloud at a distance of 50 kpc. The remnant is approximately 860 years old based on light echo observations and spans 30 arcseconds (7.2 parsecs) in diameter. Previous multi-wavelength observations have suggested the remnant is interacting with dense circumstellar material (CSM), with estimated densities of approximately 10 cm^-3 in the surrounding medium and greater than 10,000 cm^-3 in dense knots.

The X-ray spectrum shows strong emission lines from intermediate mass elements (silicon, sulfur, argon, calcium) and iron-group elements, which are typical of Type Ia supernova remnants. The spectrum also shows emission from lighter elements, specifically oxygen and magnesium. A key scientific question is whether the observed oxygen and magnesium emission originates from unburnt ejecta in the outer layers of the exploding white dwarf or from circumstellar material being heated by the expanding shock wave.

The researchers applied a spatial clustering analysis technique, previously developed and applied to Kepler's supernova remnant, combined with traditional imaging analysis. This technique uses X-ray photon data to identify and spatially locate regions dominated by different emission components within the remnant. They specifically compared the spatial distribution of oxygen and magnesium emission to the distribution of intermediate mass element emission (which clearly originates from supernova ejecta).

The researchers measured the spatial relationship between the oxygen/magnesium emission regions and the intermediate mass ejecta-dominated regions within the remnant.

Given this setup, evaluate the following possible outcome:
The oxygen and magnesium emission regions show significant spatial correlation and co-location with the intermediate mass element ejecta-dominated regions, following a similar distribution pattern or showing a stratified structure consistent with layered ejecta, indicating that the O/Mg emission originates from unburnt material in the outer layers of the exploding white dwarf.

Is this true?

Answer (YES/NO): NO